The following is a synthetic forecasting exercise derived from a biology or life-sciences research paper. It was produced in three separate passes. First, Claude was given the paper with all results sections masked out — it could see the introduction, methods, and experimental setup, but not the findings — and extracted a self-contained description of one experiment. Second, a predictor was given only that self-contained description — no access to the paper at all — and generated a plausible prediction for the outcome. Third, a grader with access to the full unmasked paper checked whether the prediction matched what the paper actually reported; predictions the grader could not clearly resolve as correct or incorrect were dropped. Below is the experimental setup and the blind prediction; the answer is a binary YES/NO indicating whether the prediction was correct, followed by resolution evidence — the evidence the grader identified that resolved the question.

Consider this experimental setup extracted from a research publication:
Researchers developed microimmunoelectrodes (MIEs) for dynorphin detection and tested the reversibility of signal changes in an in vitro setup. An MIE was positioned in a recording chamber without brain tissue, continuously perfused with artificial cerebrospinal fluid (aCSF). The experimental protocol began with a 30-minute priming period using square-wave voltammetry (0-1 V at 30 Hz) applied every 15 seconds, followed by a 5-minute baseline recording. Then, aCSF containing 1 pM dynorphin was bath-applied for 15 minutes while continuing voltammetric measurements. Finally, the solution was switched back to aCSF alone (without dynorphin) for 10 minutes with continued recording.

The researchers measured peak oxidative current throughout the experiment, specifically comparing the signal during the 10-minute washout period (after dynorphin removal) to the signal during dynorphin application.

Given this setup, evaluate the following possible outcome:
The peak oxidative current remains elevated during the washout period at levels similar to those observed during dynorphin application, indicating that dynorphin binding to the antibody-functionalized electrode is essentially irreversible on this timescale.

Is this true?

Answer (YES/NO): NO